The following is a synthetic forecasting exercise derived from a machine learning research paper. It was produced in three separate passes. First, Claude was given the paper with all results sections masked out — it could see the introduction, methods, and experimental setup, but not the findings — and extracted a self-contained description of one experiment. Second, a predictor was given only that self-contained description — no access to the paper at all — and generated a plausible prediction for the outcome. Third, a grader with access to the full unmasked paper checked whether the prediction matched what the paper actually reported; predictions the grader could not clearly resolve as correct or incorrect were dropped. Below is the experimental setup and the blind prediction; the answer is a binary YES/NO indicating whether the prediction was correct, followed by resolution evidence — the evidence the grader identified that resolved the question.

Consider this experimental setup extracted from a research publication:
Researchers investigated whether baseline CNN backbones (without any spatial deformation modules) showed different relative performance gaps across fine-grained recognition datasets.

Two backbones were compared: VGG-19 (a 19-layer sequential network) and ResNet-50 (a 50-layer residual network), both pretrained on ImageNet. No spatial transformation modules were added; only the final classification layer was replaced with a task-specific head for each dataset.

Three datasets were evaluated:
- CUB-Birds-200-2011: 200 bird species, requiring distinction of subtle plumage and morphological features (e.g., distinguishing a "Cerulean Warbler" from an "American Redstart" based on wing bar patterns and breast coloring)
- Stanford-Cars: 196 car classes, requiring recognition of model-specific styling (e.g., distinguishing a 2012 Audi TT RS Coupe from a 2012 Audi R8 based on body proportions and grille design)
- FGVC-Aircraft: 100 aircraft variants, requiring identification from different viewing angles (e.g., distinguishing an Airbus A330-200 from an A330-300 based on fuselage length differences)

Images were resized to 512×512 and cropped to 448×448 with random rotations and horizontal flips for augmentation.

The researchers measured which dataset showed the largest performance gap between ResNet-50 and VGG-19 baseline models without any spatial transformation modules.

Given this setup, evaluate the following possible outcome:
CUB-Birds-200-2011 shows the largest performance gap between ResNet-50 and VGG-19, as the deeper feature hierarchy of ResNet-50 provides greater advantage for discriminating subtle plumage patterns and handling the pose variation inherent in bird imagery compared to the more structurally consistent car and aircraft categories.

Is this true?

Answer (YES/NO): YES